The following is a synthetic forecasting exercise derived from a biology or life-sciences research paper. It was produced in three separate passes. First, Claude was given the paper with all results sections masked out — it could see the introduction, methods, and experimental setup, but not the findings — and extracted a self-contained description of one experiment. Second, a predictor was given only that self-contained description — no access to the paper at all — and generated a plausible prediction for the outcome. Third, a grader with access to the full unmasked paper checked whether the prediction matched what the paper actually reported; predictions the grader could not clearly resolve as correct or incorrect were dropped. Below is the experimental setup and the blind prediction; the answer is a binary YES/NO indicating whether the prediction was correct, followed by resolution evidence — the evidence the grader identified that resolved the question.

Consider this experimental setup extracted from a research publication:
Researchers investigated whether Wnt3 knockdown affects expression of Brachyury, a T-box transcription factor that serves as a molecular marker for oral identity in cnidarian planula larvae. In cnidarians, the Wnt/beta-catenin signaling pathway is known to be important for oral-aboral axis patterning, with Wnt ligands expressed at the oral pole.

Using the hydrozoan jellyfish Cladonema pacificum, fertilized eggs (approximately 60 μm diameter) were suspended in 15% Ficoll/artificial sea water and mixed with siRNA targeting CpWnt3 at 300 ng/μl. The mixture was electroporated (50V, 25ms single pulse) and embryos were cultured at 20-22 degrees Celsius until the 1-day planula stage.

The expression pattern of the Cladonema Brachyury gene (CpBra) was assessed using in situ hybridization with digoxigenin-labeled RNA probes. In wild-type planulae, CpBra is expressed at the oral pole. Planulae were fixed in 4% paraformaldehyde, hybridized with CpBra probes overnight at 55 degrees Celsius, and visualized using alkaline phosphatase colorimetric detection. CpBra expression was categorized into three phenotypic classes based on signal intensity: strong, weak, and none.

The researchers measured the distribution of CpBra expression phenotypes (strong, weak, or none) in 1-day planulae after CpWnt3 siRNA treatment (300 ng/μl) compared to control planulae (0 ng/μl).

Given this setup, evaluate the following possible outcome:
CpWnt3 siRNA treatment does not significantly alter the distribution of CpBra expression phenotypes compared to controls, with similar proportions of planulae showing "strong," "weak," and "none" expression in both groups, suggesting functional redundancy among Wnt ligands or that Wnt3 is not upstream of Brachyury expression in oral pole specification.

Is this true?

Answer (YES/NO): NO